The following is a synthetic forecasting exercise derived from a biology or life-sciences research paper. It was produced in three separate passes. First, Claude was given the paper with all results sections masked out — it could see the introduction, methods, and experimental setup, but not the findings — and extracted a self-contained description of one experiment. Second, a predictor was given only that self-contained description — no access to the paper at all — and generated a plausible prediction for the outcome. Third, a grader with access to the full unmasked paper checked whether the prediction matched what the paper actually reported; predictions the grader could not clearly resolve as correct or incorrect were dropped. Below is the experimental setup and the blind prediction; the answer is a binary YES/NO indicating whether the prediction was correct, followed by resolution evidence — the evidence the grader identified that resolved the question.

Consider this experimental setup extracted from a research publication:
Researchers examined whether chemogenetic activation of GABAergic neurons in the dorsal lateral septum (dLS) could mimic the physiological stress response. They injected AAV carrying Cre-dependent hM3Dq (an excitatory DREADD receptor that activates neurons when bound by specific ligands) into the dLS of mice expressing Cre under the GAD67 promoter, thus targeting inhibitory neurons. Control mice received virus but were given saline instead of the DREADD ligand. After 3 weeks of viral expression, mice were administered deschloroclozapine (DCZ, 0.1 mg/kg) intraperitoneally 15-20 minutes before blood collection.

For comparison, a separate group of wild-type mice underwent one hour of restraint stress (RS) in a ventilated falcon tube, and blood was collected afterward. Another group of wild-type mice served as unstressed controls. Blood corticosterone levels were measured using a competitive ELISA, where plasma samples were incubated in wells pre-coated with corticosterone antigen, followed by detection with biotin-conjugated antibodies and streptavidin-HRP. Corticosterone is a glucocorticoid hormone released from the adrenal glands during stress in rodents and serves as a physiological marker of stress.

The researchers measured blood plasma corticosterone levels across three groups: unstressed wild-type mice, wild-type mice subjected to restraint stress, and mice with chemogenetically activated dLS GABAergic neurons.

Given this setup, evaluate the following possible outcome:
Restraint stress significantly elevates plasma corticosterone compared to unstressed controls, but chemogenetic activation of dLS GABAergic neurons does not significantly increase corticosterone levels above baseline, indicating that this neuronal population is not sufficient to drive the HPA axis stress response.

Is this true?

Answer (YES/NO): NO